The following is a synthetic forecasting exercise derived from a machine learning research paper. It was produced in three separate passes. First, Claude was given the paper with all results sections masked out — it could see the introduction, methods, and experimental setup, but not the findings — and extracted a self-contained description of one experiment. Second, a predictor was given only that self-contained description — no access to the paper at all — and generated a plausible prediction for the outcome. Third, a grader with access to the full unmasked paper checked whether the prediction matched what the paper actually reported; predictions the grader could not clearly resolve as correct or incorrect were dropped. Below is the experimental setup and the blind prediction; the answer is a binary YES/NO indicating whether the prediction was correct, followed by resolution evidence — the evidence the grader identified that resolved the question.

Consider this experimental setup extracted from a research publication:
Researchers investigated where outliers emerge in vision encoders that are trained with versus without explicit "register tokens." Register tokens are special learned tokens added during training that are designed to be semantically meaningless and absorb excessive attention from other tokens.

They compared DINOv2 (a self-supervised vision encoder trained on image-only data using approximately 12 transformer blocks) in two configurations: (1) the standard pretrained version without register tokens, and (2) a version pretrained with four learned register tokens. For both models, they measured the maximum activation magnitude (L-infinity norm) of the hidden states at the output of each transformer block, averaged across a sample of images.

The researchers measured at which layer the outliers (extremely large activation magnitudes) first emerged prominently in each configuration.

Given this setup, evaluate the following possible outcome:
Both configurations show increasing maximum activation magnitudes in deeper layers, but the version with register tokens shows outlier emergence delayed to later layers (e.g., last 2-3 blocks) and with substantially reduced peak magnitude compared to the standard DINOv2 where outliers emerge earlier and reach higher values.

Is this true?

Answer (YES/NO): NO